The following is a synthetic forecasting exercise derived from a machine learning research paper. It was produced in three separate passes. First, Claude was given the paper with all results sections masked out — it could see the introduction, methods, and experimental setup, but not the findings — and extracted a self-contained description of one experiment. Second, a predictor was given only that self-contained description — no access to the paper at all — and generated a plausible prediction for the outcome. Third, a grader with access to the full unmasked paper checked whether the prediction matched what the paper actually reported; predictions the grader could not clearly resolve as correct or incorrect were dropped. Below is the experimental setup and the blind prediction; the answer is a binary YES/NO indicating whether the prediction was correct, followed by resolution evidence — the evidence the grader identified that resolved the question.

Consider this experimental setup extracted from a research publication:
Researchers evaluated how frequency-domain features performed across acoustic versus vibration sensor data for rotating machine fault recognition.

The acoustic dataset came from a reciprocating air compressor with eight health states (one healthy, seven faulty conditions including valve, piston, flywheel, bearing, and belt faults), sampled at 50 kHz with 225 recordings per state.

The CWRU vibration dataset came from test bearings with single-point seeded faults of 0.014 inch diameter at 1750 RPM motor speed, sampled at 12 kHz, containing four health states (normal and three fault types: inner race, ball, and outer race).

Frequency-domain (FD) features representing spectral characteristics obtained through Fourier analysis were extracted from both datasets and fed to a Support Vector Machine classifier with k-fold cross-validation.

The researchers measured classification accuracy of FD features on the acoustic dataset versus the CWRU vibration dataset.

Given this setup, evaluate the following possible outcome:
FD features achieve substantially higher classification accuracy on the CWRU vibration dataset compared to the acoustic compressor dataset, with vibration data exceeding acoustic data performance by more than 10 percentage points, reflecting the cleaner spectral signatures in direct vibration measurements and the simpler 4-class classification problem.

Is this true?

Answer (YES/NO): NO